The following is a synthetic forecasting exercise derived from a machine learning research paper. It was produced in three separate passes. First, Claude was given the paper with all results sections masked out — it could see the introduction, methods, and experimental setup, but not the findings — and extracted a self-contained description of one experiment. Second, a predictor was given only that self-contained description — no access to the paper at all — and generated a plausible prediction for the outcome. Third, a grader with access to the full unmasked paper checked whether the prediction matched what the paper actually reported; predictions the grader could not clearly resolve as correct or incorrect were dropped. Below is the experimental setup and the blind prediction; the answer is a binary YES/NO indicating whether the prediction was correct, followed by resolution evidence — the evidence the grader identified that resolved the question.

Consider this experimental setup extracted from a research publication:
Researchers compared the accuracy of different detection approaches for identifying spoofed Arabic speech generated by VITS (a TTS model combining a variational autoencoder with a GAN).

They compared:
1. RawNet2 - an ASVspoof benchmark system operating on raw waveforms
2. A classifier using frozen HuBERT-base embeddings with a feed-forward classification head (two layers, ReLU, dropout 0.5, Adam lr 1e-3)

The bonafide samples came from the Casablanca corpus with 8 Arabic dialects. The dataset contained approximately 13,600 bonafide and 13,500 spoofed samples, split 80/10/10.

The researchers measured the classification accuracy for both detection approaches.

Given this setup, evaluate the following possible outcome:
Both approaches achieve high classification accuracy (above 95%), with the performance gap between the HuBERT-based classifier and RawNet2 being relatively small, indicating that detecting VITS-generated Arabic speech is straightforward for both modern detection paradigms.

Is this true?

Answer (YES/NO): YES